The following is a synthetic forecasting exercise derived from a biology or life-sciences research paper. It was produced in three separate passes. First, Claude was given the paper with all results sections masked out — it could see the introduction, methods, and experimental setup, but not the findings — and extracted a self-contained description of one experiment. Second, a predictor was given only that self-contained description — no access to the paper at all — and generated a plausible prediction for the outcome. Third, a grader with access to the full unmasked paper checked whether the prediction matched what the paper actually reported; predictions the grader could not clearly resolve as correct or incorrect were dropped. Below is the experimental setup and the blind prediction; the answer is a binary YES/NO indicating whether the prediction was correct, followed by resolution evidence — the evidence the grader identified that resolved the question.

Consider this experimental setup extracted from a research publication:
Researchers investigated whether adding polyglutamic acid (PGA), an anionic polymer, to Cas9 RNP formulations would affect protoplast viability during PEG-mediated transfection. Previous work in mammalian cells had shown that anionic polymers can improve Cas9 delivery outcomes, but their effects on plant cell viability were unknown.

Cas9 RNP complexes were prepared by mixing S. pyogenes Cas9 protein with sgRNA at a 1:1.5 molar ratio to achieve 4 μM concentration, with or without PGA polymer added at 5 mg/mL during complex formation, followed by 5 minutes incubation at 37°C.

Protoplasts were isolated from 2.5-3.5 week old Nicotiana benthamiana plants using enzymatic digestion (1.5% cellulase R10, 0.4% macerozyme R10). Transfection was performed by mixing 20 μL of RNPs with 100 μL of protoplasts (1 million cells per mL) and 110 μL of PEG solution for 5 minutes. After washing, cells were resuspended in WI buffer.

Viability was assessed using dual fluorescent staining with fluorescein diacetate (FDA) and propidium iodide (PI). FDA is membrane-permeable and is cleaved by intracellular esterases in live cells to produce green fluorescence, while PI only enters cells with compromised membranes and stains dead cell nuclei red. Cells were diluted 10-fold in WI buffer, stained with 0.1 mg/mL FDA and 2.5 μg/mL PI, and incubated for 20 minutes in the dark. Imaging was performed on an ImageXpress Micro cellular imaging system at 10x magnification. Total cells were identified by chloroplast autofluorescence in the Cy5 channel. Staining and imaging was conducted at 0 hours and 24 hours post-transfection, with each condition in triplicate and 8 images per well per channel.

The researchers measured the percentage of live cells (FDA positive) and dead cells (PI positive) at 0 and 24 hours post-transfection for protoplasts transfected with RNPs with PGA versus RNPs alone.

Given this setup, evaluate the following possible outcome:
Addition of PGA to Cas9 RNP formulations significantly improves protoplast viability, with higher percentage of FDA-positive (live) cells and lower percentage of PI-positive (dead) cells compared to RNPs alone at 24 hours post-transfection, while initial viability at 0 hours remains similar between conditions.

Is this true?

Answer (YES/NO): NO